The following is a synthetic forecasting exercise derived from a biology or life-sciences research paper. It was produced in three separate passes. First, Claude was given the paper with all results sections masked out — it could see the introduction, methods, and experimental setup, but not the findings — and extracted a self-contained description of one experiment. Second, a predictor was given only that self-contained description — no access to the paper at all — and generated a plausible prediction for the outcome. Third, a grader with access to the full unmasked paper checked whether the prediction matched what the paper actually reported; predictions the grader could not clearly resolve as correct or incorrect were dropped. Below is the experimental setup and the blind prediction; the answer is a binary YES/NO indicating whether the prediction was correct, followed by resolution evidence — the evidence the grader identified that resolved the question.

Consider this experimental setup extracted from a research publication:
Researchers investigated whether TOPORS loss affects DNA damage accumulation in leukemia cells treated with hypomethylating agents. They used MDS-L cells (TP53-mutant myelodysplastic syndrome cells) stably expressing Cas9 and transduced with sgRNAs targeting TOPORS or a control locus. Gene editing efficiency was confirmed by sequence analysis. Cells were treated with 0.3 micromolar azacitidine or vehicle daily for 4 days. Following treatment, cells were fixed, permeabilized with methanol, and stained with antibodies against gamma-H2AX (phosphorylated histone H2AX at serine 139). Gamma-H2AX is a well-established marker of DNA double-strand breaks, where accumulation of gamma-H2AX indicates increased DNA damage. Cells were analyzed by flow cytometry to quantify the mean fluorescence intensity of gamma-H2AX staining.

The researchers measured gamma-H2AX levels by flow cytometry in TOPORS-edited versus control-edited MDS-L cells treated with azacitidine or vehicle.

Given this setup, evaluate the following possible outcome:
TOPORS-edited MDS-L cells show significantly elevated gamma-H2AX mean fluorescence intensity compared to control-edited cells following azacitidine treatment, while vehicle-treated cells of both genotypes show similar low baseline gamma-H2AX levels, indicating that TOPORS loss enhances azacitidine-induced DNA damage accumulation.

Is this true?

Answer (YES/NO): YES